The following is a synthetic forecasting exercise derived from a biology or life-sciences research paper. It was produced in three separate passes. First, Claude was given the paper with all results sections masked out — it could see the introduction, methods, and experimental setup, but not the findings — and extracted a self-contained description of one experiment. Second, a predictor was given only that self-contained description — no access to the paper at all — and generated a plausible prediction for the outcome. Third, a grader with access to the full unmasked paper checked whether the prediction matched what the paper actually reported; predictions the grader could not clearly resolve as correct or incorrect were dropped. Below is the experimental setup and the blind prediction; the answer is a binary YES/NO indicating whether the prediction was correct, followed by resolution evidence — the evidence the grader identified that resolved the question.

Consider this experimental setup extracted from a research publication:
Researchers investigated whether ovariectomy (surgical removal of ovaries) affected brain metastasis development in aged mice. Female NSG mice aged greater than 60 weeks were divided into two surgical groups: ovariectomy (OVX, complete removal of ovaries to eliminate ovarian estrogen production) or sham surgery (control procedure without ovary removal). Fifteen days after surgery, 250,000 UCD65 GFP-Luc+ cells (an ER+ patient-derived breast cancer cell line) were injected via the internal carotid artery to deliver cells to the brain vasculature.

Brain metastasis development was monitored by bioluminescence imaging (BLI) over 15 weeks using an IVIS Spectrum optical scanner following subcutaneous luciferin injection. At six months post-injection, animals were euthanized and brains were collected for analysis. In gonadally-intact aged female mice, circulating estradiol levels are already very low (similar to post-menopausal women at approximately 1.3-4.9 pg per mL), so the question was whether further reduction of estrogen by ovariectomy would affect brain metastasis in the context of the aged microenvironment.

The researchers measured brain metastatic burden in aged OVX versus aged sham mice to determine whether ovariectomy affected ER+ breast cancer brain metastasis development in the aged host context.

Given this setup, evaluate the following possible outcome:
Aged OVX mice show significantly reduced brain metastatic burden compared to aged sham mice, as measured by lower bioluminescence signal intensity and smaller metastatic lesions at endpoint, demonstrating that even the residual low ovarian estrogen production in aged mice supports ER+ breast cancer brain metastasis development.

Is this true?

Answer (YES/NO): NO